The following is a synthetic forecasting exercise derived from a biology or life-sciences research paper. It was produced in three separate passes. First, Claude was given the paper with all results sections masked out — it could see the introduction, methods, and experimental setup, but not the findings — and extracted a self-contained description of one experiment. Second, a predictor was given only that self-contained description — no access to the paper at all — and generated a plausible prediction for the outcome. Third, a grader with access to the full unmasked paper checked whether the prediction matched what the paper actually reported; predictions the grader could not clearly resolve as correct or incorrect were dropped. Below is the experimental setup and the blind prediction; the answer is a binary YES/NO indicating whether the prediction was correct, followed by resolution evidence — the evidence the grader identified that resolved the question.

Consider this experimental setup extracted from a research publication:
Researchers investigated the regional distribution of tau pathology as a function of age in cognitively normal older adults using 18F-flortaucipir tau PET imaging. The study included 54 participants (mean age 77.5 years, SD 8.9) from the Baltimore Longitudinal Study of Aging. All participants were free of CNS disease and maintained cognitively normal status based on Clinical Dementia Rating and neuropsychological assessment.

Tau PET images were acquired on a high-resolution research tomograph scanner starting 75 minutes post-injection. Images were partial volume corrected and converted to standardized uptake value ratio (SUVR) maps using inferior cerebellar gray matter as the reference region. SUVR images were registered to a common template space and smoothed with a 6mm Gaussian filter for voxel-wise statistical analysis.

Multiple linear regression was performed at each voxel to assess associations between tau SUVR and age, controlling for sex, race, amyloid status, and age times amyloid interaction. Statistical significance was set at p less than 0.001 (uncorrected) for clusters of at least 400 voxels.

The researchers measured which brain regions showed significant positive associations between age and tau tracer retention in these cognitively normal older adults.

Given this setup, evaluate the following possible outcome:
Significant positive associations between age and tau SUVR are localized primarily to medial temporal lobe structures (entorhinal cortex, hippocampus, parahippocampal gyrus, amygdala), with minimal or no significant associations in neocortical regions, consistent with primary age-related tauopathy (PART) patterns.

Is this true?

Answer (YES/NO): NO